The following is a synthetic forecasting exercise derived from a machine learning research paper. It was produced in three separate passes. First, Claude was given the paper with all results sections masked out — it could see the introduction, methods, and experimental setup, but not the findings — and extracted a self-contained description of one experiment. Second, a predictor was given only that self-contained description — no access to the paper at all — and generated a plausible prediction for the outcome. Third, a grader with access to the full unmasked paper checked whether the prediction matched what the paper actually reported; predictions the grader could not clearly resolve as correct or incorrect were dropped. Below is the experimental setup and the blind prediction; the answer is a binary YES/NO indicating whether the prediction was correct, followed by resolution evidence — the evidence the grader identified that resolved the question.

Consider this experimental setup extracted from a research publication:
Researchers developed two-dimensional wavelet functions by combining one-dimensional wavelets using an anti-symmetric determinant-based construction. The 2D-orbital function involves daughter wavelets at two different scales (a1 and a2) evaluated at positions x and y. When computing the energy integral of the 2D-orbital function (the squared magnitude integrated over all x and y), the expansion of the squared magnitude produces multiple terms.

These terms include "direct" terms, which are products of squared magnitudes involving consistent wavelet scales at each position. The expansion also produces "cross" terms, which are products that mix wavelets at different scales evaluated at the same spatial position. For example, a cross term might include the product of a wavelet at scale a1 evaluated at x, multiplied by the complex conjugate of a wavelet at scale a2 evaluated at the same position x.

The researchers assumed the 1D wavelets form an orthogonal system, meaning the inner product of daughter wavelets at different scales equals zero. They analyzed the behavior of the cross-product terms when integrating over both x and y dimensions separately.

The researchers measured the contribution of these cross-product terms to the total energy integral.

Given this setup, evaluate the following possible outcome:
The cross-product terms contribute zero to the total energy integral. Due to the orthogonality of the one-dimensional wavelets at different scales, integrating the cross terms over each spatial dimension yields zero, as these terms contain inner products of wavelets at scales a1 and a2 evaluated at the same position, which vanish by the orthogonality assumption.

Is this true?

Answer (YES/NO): YES